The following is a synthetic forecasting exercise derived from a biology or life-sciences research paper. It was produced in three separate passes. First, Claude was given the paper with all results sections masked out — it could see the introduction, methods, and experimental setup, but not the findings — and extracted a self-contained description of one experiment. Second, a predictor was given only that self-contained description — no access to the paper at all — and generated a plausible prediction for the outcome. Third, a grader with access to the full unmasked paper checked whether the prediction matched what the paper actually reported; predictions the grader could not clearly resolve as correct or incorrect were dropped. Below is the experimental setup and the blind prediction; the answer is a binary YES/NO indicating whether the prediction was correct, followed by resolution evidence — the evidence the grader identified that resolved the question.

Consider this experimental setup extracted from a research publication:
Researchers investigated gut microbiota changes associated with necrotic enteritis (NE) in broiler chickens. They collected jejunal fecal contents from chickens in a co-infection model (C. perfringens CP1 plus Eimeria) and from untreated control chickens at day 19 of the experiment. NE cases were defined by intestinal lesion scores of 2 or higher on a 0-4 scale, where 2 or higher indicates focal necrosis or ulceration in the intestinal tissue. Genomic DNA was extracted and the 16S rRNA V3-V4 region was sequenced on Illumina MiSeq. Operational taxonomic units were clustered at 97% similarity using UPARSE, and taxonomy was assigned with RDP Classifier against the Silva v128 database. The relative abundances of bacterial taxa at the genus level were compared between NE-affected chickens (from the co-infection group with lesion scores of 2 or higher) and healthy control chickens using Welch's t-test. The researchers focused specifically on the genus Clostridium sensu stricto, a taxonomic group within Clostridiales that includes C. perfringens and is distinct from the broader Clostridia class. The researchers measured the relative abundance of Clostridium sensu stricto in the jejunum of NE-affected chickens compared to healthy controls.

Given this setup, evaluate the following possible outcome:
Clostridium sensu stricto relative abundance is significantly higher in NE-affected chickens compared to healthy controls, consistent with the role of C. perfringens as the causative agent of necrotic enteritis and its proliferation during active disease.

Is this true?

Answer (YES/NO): YES